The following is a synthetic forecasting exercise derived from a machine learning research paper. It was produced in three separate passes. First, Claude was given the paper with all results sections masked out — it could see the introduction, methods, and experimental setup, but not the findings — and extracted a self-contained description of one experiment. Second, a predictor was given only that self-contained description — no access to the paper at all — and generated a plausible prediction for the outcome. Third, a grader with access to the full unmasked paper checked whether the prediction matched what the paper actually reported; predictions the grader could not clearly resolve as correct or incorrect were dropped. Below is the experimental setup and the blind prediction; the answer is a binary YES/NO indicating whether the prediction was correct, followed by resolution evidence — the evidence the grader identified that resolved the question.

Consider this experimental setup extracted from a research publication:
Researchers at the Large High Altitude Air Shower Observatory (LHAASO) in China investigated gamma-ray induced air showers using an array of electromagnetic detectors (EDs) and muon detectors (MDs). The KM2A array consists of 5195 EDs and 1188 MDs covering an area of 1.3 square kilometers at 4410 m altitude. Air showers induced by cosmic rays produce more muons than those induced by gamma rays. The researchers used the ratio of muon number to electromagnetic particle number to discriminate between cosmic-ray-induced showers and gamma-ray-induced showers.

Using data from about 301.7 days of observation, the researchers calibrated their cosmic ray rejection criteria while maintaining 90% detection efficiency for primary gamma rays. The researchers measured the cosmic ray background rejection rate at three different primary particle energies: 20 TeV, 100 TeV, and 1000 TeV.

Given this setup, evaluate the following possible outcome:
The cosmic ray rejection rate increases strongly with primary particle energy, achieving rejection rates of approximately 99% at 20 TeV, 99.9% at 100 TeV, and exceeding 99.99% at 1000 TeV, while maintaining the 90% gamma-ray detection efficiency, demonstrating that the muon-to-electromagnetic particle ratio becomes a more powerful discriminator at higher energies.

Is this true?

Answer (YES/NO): NO